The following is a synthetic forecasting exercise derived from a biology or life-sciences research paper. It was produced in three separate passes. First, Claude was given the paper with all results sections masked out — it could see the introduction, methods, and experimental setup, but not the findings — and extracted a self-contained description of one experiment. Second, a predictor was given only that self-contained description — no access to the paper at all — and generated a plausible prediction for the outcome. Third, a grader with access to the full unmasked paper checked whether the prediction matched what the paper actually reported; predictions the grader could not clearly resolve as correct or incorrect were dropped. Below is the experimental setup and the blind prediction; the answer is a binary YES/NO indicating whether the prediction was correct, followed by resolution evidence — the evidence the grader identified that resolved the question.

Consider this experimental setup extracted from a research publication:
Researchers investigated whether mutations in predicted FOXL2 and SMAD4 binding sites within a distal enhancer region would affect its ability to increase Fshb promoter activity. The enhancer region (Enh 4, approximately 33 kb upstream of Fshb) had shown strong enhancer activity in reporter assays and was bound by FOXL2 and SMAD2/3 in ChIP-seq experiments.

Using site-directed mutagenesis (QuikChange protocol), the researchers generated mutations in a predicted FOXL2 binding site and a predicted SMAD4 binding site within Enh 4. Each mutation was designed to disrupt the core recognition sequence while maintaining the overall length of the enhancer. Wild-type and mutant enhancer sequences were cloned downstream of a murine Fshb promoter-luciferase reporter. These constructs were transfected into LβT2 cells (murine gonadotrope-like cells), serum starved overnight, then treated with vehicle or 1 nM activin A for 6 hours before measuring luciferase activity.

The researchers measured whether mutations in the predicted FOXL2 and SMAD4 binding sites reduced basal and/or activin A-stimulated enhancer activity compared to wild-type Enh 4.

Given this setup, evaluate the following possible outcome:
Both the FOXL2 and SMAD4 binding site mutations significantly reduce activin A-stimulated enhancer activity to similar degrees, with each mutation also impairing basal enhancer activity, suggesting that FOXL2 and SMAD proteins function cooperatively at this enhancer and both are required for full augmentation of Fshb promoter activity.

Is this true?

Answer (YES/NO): NO